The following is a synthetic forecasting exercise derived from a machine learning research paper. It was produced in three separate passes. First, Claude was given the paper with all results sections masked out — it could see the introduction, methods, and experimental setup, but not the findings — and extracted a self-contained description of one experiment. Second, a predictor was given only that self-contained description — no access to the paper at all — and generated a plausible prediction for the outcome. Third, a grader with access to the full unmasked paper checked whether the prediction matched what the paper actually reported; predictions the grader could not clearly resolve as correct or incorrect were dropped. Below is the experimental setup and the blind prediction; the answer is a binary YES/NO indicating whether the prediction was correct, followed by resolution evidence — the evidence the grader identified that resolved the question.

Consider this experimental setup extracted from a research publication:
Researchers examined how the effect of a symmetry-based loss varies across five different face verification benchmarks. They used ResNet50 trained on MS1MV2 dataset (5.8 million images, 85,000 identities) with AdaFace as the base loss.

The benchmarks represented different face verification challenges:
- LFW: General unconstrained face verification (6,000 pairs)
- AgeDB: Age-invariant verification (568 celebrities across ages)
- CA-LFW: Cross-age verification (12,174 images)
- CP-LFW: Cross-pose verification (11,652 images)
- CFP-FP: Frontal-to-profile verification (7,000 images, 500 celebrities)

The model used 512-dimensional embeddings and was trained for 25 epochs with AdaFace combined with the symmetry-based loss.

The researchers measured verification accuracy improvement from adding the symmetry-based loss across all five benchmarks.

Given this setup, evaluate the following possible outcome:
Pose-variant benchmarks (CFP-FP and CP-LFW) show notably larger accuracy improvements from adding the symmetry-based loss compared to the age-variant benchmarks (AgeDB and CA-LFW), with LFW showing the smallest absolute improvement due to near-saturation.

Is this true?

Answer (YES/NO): YES